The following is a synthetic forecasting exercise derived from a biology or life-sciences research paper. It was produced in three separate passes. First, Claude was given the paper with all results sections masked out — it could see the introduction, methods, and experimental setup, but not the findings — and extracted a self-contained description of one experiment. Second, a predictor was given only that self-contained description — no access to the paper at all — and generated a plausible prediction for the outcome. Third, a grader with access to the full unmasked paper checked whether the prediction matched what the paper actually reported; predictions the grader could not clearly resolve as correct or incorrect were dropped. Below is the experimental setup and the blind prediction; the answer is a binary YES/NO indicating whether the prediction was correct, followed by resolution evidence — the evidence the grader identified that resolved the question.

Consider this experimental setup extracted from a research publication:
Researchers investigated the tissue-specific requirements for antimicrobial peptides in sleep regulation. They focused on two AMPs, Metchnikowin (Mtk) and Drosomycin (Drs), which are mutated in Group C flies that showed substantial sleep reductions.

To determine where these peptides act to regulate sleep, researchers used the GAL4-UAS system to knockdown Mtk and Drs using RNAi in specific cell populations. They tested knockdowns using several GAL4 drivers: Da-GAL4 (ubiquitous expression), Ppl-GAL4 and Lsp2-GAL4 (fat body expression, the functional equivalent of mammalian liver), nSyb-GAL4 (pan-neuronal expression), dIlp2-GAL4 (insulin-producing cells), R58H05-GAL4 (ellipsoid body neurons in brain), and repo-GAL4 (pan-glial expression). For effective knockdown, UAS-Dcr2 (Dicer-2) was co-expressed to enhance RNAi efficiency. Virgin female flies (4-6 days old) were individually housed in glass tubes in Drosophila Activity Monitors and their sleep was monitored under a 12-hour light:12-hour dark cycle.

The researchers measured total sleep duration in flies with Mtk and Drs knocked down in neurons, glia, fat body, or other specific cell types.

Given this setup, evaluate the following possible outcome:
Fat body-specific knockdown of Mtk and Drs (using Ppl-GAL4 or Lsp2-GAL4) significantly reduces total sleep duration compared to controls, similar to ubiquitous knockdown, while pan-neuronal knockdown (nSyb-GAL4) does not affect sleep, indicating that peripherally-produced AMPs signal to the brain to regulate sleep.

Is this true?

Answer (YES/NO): NO